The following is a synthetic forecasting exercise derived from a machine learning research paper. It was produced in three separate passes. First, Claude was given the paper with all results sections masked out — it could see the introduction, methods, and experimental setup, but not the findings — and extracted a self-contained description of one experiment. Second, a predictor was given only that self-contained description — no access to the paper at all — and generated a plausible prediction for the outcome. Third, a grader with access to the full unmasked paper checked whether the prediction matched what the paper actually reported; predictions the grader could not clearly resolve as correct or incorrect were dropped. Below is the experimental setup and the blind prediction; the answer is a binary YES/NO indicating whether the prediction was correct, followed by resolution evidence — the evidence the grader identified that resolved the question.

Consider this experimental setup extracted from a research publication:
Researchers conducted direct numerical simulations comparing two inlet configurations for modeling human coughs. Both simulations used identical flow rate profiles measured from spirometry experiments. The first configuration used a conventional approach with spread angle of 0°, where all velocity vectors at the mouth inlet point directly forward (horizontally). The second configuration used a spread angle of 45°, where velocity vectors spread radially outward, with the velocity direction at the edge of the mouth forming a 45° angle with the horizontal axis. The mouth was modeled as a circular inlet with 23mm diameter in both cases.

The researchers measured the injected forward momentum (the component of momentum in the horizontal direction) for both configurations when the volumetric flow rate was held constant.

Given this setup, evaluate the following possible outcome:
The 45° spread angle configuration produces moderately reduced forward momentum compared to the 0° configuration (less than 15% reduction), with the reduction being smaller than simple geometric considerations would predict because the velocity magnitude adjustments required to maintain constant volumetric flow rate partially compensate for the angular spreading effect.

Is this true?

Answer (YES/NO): NO